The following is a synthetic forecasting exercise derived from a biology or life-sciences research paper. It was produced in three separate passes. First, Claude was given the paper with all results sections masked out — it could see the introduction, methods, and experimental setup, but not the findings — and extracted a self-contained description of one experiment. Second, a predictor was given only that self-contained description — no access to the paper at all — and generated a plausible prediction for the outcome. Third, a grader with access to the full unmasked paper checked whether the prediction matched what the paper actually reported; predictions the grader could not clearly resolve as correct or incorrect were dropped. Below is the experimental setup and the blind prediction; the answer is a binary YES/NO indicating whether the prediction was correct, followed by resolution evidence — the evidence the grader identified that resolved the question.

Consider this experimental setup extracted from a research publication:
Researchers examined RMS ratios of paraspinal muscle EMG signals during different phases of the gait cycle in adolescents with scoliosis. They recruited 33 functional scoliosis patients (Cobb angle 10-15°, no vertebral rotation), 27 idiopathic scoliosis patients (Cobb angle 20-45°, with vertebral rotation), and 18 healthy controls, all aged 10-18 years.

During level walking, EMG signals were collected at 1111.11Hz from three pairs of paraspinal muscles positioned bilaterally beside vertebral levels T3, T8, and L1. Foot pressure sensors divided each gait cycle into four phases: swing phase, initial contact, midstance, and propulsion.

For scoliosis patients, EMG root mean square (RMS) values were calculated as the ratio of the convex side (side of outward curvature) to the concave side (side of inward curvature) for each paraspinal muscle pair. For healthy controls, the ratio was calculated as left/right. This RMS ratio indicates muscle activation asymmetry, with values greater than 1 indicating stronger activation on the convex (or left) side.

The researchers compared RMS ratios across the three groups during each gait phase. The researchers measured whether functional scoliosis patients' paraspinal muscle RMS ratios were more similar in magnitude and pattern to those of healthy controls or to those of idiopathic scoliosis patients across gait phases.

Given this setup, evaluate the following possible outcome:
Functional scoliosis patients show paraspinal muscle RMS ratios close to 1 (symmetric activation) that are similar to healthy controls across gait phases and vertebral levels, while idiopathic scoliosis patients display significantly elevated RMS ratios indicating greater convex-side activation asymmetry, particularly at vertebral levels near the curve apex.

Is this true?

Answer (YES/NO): NO